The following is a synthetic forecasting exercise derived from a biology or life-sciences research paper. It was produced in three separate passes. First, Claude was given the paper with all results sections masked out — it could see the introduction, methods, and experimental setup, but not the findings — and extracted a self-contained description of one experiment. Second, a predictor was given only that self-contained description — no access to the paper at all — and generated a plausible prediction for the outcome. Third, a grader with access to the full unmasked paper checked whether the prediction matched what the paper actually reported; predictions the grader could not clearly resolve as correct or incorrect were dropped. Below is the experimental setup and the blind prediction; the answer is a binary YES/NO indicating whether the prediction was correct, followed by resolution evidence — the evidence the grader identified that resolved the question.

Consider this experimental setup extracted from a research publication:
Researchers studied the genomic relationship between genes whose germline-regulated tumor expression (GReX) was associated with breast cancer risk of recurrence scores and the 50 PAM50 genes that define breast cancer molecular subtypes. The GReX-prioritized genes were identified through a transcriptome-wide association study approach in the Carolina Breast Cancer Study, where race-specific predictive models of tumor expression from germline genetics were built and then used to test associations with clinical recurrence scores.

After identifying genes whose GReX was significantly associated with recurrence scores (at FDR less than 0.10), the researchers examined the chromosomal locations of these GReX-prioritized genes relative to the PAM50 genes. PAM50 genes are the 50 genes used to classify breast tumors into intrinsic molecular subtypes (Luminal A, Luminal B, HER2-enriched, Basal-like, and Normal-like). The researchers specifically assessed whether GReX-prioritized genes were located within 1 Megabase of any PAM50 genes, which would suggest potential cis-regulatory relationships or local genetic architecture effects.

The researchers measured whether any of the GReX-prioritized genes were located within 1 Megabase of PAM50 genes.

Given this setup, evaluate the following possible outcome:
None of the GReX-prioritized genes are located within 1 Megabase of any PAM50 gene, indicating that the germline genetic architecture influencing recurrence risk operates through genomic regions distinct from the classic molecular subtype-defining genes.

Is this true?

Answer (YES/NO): YES